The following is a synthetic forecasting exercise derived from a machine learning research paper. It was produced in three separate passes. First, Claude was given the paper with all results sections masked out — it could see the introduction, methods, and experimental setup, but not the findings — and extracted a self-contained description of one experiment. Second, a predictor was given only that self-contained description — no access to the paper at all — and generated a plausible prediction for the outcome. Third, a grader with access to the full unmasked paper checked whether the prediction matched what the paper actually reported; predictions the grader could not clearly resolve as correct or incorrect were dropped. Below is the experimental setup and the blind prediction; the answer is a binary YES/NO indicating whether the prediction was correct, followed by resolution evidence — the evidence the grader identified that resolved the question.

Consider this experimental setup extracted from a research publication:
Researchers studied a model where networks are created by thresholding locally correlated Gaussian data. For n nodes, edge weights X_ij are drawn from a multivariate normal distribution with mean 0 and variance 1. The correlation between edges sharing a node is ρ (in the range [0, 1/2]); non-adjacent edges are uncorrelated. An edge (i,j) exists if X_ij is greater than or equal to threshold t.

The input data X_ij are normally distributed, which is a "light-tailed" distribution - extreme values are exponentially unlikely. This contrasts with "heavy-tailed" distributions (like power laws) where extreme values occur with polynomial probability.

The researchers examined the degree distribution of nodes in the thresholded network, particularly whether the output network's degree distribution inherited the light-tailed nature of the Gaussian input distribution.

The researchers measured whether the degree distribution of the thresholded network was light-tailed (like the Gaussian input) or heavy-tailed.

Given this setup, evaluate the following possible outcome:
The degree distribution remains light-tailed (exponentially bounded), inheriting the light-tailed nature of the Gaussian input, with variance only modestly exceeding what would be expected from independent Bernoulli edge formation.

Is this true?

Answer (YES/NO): NO